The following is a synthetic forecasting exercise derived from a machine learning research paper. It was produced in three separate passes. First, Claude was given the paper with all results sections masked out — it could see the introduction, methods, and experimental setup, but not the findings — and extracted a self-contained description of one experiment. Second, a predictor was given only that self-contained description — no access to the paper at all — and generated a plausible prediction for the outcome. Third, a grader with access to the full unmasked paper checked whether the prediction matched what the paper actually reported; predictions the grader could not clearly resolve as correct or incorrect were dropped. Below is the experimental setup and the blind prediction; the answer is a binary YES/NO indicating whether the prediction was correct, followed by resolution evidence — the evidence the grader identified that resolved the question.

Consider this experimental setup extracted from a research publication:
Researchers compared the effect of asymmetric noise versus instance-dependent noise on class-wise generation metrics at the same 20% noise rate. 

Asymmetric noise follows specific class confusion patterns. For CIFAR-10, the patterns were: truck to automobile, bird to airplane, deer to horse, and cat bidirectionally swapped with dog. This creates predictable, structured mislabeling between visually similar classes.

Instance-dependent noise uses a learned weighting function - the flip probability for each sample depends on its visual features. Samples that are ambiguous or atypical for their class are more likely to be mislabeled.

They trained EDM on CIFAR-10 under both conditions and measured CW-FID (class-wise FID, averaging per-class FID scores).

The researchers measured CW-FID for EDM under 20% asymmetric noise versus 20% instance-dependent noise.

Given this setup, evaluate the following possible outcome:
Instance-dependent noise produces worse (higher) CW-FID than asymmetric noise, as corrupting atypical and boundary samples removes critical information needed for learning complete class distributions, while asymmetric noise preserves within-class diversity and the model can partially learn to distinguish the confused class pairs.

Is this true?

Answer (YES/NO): YES